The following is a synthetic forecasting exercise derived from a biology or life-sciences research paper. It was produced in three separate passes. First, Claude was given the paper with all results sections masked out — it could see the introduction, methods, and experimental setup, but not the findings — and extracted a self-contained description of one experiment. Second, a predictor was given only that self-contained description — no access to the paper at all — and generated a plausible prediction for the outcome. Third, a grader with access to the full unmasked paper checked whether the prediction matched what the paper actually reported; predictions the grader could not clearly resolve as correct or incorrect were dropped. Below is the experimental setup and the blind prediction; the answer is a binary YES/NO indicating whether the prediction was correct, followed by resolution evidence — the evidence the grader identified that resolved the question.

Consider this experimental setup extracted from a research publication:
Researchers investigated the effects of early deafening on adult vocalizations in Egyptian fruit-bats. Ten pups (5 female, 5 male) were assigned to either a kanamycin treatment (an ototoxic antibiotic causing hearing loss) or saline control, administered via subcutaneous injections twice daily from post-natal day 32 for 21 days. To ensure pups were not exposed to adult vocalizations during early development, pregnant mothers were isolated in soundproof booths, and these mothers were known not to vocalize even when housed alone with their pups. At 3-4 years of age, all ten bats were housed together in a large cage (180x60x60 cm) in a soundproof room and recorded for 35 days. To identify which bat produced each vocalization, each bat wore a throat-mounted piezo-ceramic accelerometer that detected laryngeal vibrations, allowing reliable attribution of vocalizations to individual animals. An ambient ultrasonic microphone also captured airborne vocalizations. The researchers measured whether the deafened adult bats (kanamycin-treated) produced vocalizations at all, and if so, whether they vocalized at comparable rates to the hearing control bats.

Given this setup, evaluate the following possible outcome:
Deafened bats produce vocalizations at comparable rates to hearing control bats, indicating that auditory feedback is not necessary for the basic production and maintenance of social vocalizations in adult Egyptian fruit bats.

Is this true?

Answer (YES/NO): YES